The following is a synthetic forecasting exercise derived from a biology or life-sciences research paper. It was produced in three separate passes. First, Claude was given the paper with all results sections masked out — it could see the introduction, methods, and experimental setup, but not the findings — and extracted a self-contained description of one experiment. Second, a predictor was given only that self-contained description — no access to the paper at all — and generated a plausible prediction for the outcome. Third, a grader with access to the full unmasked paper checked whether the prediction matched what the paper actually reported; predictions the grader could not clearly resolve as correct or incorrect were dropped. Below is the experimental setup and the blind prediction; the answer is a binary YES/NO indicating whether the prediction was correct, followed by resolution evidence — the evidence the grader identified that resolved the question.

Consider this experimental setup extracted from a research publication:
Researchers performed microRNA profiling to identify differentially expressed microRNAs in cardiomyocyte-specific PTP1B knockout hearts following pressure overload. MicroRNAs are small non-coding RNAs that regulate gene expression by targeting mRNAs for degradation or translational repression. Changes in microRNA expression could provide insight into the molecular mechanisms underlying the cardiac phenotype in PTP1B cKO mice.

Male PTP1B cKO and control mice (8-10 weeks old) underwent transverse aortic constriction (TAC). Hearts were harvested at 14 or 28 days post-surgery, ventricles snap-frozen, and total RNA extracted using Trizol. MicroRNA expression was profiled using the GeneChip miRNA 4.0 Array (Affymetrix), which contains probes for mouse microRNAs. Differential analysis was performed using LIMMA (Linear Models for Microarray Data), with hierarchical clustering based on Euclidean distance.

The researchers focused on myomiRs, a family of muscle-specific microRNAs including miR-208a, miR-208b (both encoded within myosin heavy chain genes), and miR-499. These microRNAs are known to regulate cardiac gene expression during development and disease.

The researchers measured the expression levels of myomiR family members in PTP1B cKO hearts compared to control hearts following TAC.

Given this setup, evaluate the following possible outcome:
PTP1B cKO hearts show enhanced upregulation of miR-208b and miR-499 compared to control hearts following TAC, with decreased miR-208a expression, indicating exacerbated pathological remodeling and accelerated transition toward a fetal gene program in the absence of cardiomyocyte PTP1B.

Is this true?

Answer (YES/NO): NO